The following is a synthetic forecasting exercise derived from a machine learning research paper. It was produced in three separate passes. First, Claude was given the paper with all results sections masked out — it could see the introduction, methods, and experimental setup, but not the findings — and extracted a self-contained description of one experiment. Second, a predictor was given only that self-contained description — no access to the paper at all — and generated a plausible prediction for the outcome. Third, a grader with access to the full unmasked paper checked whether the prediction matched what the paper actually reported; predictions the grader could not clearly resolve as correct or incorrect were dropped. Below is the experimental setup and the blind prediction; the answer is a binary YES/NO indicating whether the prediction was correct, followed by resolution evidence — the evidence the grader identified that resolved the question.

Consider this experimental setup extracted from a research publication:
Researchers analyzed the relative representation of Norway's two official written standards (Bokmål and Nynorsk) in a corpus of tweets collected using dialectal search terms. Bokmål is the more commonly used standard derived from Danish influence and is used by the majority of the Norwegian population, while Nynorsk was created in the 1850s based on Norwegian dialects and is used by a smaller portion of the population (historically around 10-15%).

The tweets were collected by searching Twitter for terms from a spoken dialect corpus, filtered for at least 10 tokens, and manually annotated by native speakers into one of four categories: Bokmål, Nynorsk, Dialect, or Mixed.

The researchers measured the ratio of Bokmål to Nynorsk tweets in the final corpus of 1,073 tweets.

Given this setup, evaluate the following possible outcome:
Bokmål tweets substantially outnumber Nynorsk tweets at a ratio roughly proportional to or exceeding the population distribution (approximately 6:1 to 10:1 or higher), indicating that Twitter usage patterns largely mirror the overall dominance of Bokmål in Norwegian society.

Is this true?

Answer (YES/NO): NO